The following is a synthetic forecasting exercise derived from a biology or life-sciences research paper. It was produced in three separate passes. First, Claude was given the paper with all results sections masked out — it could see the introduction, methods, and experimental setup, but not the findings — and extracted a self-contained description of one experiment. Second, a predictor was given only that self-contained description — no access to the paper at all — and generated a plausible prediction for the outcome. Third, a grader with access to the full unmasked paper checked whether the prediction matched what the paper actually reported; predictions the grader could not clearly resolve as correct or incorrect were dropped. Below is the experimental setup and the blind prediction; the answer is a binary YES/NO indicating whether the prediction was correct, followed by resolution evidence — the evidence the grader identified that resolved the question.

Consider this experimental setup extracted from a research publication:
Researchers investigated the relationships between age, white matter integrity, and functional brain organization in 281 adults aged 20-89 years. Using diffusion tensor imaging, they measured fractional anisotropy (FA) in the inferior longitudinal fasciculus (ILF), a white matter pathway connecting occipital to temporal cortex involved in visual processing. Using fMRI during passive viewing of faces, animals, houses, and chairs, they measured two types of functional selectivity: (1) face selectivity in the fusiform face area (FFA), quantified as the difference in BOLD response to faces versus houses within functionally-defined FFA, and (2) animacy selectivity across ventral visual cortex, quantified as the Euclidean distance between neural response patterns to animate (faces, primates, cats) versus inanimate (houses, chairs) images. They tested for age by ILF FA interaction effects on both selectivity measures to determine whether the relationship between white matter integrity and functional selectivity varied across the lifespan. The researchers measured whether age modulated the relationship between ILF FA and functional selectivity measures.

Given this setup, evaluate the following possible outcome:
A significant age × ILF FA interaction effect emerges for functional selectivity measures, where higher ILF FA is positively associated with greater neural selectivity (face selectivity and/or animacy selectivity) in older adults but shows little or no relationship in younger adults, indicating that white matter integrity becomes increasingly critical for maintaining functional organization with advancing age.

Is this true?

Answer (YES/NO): NO